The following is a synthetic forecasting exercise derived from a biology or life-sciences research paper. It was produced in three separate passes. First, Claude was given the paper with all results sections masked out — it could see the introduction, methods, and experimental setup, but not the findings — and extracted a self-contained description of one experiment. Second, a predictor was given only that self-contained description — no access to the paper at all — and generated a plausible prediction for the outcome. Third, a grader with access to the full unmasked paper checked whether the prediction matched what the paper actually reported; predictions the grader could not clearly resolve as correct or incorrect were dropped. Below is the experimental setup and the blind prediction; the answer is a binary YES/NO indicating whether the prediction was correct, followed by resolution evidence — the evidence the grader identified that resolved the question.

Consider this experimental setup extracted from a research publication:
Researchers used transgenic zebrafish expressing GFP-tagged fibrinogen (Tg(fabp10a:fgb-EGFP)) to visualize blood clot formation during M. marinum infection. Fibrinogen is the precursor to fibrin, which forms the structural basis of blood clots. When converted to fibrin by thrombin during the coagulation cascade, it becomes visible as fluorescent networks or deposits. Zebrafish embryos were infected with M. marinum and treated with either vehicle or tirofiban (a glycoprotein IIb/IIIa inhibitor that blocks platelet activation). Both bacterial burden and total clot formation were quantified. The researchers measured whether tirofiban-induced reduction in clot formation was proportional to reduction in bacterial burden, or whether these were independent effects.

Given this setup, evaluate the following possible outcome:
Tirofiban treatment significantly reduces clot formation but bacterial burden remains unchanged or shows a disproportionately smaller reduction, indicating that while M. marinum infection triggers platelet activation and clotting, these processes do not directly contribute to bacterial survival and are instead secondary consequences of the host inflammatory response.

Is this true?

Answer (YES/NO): NO